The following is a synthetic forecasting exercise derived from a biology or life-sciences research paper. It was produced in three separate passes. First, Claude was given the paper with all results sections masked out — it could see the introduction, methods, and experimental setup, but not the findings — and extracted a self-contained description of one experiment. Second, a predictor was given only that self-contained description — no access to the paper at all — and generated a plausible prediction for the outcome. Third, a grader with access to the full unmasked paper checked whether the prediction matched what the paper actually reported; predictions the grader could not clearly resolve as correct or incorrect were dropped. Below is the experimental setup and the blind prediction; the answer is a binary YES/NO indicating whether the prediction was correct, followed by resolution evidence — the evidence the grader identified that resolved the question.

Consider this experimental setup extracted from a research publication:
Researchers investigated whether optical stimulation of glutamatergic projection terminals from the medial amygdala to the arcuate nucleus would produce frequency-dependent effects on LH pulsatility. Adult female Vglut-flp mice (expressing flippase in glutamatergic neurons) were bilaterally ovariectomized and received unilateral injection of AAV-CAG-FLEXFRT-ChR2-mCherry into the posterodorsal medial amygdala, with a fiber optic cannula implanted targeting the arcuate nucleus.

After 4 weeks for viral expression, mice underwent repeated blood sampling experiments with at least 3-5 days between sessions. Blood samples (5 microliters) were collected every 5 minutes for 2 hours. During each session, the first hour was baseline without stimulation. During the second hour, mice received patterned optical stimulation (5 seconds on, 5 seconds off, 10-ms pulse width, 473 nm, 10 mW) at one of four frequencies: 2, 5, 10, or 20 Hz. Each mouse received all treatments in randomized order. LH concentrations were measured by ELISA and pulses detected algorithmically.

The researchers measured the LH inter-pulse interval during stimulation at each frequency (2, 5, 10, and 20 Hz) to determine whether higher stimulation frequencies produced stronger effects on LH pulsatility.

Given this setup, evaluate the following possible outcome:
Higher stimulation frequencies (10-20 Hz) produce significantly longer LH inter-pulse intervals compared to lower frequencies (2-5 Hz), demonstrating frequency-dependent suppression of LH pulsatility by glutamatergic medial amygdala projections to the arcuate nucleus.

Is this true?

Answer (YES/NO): NO